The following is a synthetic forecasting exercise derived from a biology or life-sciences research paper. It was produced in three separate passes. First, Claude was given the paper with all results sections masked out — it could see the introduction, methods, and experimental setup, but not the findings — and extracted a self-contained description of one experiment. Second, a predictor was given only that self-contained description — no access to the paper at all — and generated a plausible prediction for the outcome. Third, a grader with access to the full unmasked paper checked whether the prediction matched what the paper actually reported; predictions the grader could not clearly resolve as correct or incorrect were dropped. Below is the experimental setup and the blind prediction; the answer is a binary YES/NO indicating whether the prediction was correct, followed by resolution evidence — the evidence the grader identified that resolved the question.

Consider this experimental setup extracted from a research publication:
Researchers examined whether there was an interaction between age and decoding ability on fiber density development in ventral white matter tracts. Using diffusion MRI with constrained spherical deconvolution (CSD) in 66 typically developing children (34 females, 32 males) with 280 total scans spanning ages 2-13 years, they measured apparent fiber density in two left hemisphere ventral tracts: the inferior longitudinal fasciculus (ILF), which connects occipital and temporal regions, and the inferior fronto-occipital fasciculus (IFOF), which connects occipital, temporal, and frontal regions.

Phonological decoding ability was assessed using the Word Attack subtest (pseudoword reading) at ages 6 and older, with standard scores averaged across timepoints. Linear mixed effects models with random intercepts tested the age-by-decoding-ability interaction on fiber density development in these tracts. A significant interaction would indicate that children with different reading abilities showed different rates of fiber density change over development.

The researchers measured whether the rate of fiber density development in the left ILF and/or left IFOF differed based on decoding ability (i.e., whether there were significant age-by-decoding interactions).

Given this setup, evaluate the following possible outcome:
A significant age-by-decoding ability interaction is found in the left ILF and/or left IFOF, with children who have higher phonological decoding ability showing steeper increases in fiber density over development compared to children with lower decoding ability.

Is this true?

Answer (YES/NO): NO